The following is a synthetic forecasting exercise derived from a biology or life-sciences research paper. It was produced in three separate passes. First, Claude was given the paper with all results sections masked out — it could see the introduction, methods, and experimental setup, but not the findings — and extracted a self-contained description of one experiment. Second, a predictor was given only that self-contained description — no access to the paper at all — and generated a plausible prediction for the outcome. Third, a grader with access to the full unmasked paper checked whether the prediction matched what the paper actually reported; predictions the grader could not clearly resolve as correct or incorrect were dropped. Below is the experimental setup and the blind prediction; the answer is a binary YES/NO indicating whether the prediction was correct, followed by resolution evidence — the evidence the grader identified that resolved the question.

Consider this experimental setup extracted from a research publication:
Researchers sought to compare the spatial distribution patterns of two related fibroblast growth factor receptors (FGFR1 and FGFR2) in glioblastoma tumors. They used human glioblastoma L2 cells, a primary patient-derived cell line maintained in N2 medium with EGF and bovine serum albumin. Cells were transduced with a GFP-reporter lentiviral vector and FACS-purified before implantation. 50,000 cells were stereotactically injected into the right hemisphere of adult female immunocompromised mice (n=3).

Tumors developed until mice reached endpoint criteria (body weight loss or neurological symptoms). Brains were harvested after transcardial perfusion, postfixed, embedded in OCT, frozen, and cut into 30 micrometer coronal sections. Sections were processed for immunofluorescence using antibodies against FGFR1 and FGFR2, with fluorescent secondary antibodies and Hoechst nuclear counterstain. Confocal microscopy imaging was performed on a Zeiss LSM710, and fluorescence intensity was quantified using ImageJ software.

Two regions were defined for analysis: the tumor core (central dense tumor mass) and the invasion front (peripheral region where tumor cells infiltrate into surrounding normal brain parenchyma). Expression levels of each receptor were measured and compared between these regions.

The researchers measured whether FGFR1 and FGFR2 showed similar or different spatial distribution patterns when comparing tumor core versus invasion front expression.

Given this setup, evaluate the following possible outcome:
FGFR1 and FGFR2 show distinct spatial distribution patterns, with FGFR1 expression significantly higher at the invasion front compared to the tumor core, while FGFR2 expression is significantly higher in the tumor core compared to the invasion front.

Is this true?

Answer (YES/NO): NO